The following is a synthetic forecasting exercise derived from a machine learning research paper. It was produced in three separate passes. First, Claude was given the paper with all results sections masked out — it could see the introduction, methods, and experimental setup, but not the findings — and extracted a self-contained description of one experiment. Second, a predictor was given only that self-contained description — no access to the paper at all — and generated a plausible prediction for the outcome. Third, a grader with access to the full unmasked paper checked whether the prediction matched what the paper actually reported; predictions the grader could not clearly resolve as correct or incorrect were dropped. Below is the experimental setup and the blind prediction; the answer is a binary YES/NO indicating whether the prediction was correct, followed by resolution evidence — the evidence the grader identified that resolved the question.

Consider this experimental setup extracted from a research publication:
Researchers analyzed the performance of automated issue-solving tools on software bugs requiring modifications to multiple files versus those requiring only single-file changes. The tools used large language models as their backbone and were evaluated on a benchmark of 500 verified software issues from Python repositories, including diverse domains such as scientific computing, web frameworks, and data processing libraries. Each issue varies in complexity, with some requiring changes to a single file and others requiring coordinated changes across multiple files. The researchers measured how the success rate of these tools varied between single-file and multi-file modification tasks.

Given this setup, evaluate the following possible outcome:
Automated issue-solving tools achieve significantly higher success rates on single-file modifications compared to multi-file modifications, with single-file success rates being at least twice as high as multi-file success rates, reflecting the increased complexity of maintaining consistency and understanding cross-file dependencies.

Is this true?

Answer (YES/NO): YES